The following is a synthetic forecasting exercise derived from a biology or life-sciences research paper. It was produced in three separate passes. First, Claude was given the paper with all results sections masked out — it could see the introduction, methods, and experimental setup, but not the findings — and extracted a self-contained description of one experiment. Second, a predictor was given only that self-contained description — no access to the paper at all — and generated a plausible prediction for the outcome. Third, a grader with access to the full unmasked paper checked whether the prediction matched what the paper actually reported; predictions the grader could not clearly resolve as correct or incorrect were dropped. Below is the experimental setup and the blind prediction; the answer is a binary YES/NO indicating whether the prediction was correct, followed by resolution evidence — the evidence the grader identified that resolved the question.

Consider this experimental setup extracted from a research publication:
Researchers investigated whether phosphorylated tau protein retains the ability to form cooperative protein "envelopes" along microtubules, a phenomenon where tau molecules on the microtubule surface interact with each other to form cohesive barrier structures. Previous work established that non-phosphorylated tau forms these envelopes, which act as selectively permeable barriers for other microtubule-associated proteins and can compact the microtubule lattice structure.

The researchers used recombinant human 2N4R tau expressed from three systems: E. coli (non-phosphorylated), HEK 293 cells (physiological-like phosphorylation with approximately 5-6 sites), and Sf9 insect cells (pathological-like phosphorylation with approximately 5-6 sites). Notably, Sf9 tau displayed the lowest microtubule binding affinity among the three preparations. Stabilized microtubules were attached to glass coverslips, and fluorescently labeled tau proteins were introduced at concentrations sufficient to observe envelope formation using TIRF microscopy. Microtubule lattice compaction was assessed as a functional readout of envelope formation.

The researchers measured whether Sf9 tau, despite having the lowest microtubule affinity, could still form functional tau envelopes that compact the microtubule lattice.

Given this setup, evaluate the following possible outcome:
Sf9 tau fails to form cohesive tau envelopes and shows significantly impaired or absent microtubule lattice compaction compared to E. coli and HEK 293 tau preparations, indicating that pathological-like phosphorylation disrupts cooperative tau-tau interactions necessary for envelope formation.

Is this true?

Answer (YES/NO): NO